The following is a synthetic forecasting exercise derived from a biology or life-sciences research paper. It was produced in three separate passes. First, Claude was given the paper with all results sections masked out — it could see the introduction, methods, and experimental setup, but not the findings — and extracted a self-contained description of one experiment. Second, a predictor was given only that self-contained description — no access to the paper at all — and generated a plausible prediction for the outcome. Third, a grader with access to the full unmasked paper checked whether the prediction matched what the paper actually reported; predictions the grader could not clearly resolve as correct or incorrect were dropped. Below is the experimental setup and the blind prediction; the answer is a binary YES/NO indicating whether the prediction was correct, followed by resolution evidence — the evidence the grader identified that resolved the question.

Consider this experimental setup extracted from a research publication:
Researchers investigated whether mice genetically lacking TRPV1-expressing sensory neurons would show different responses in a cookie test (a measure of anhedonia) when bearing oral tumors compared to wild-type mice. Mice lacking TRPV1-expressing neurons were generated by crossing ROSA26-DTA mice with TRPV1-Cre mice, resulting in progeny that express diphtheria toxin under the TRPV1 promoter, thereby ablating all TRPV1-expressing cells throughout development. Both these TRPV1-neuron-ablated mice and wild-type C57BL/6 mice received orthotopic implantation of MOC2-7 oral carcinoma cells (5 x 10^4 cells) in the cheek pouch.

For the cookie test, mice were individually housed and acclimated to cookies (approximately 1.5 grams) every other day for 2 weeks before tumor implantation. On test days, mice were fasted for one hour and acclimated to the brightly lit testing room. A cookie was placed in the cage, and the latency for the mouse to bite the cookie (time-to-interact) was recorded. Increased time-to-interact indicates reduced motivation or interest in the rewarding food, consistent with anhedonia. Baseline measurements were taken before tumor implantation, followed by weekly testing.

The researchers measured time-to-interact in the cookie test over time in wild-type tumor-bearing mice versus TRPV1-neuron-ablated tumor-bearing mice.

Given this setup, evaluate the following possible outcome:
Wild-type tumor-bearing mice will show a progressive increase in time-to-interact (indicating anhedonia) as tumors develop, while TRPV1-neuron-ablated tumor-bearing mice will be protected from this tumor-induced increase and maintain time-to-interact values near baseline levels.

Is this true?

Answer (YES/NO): NO